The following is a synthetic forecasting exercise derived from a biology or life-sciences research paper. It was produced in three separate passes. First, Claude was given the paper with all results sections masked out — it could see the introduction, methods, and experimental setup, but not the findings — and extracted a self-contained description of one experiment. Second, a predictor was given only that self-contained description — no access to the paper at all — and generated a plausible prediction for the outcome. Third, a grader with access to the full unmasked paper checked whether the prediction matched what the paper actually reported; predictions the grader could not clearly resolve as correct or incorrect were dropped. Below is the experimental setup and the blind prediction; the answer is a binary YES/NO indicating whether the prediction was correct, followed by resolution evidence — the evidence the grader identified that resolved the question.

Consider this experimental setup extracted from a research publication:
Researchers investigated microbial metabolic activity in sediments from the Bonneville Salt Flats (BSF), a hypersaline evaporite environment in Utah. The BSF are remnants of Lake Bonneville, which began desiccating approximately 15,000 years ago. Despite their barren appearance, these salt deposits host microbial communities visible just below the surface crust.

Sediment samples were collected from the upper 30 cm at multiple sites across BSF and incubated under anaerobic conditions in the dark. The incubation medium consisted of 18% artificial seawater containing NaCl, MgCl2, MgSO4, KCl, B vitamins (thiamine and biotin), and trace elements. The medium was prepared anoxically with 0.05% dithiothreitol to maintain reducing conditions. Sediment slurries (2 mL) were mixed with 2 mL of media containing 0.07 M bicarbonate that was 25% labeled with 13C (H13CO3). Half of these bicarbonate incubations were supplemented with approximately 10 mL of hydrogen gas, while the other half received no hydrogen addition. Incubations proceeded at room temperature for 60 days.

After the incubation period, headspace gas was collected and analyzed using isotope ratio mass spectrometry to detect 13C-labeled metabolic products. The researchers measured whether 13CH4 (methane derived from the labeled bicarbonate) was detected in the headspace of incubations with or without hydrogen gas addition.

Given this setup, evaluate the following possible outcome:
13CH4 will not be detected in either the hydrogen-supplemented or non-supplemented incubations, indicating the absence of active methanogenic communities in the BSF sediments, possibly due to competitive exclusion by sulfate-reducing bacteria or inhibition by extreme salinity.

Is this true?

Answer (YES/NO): NO